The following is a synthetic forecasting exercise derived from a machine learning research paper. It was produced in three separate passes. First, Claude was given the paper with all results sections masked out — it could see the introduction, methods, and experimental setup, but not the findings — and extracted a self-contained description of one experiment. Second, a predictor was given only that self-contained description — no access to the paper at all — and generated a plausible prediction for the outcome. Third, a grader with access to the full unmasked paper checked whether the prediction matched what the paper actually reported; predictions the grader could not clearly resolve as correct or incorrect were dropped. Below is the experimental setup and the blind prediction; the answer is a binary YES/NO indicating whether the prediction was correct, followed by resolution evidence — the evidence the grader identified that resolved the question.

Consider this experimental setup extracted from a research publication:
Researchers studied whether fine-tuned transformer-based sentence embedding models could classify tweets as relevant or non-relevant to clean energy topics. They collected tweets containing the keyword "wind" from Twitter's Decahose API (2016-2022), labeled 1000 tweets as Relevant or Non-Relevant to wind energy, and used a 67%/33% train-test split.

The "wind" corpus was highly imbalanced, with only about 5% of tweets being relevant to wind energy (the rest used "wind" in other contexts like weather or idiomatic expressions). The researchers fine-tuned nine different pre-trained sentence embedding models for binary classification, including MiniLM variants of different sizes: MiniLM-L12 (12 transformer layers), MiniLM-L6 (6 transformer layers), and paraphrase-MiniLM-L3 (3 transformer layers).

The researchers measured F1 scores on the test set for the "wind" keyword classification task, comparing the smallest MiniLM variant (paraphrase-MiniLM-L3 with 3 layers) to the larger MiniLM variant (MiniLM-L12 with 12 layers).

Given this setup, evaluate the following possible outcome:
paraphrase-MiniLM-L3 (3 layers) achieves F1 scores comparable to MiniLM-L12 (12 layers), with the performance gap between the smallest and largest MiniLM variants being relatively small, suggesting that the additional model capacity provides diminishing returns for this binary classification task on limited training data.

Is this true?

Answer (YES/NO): NO